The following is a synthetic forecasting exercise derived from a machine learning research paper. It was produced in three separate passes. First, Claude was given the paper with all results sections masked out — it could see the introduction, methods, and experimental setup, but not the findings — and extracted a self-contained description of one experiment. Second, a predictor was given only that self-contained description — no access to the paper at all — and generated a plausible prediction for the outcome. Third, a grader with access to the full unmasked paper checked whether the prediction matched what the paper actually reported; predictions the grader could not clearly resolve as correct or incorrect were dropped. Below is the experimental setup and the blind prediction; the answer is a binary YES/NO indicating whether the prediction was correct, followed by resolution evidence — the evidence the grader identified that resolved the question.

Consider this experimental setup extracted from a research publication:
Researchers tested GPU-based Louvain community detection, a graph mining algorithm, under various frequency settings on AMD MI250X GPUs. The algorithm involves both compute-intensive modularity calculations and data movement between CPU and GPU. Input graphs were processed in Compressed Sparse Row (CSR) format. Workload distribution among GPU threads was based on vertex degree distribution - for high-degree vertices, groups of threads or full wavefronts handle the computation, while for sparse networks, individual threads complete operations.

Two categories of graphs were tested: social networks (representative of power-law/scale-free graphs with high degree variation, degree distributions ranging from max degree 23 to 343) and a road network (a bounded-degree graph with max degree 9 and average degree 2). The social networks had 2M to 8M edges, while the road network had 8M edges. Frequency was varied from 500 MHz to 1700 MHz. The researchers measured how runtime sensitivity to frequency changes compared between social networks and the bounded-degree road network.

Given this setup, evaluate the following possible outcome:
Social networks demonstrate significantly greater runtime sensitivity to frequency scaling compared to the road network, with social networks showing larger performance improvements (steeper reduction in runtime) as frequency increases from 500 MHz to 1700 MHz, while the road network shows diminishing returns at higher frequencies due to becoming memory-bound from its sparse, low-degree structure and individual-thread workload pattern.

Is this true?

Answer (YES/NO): NO